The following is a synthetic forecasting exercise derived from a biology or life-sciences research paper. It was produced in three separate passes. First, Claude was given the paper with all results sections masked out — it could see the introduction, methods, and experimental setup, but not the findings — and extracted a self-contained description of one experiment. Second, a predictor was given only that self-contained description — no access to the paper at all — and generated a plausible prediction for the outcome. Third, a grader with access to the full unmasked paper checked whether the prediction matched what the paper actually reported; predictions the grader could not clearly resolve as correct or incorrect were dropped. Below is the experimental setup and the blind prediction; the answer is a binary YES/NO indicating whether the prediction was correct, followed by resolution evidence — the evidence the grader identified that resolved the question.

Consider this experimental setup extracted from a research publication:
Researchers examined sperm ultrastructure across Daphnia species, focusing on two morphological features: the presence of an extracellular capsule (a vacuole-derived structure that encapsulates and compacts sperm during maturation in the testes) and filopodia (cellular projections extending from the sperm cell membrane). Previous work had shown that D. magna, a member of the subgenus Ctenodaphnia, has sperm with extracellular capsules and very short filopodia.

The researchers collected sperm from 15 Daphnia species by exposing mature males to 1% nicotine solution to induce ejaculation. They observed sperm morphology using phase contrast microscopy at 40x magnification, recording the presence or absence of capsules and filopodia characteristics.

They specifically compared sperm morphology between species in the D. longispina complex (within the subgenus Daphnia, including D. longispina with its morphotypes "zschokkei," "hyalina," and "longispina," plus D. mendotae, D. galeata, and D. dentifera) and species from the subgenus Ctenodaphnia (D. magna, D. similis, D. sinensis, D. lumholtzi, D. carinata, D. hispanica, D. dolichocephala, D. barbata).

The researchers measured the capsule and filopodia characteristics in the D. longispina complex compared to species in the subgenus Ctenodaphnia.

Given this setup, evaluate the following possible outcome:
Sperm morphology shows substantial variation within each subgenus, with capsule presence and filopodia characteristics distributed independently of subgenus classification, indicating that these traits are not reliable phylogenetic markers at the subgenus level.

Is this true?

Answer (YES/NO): NO